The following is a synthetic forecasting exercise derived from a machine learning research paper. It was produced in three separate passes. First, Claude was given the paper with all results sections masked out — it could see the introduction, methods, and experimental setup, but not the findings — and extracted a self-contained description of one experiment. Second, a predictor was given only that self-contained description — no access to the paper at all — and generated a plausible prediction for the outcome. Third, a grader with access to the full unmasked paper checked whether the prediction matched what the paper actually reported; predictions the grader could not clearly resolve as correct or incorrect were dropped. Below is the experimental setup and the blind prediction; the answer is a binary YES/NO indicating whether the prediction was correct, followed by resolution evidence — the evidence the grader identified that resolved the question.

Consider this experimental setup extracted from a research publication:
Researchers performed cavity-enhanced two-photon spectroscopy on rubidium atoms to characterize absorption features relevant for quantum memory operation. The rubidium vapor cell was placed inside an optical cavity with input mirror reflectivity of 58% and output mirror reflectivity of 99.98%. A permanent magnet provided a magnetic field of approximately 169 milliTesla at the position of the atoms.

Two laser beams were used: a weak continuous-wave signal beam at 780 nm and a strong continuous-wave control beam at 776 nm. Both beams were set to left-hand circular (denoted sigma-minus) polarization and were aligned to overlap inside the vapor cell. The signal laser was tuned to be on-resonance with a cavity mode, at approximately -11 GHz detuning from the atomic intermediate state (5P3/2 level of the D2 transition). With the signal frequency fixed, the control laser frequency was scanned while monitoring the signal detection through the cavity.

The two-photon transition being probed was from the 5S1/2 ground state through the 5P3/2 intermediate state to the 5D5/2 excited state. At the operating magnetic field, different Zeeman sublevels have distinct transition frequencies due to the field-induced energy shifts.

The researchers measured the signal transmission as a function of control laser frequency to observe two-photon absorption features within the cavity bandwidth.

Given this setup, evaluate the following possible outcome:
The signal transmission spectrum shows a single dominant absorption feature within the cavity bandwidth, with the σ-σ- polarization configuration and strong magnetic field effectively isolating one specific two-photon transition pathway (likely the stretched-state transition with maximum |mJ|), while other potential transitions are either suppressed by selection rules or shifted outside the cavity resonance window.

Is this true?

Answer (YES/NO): NO